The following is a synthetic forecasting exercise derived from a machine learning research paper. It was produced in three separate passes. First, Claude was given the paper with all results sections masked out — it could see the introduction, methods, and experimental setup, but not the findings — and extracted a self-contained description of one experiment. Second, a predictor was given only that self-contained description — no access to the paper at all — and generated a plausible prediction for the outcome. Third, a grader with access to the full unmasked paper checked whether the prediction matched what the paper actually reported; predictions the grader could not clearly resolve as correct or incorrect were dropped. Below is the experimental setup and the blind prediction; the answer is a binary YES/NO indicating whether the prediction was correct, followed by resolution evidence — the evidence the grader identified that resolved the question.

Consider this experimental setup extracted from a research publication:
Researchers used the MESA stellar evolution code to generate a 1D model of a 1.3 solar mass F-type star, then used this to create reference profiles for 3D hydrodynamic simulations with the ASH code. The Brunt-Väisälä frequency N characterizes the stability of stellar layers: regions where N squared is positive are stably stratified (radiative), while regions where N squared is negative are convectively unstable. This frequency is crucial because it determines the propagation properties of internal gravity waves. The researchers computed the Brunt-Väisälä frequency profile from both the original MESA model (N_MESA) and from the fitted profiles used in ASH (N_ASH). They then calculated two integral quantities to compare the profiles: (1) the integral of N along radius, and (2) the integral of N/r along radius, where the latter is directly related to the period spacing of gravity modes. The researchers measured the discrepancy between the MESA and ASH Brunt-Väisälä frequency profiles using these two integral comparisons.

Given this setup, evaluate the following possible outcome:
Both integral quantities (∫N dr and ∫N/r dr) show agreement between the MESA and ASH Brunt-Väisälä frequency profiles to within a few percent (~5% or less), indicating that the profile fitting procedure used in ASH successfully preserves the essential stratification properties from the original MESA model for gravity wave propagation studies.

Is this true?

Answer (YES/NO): NO